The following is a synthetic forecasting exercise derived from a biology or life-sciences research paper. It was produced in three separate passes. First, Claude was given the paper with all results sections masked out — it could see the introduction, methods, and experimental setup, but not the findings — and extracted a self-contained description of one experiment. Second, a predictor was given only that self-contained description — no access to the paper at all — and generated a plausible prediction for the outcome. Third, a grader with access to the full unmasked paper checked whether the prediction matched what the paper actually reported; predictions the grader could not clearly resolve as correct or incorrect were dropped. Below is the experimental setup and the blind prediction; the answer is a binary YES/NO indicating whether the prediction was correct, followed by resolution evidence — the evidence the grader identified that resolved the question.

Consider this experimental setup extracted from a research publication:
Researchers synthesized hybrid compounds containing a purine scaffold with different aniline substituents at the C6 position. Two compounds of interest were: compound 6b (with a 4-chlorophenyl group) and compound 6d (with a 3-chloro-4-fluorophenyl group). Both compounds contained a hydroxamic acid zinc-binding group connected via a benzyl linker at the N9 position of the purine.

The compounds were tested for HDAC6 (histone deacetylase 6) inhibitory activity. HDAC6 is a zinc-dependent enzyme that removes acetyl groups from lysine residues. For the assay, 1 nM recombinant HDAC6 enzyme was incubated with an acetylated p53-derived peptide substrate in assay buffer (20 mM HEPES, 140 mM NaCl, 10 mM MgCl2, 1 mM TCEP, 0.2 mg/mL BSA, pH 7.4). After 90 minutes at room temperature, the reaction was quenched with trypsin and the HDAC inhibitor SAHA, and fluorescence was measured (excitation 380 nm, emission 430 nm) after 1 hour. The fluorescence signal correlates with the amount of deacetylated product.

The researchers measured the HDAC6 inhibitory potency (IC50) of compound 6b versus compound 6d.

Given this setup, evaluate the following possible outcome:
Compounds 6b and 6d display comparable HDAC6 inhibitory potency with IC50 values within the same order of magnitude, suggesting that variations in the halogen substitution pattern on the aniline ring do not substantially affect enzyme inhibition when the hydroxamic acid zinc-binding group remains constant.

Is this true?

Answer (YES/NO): NO